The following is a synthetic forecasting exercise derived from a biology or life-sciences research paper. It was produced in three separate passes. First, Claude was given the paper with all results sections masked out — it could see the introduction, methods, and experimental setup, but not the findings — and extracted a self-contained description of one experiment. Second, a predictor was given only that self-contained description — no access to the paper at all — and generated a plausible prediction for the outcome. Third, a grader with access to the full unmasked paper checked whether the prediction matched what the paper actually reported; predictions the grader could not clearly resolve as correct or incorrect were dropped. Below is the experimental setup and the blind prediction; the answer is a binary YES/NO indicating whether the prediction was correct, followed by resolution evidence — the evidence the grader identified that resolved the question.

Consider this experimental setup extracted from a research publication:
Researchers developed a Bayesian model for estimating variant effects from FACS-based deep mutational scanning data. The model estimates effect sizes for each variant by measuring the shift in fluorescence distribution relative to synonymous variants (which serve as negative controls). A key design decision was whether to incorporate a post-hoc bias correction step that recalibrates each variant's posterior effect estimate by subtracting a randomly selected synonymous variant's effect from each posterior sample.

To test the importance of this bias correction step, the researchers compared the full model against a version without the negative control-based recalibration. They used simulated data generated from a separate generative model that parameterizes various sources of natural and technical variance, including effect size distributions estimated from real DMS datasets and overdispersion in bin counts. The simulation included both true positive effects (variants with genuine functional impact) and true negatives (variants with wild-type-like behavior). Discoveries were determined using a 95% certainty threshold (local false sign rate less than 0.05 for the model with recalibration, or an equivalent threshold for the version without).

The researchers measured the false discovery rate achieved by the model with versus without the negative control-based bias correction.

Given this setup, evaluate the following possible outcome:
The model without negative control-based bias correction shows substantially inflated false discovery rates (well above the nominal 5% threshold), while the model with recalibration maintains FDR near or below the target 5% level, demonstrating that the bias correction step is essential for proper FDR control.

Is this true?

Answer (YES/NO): YES